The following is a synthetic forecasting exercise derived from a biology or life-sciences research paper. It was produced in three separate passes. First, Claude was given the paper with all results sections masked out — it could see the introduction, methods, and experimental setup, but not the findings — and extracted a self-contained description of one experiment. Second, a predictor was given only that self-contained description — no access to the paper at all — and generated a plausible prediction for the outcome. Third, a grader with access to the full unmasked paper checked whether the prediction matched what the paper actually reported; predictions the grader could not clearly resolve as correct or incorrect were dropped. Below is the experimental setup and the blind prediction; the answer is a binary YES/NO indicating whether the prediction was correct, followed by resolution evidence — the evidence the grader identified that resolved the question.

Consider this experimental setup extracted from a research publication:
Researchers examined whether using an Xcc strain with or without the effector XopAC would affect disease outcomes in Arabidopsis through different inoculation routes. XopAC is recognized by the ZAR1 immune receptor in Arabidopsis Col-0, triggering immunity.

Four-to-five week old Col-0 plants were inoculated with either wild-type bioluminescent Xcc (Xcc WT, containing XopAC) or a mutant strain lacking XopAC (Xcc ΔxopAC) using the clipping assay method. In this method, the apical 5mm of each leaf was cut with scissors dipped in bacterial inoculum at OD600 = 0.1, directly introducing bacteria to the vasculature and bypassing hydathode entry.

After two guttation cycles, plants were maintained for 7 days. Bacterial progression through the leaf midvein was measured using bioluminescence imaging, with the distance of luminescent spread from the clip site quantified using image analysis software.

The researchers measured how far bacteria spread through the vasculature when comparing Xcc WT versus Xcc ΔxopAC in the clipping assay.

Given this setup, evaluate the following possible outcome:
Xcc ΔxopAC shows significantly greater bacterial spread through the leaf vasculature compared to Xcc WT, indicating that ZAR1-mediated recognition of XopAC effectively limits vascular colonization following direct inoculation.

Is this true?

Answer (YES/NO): YES